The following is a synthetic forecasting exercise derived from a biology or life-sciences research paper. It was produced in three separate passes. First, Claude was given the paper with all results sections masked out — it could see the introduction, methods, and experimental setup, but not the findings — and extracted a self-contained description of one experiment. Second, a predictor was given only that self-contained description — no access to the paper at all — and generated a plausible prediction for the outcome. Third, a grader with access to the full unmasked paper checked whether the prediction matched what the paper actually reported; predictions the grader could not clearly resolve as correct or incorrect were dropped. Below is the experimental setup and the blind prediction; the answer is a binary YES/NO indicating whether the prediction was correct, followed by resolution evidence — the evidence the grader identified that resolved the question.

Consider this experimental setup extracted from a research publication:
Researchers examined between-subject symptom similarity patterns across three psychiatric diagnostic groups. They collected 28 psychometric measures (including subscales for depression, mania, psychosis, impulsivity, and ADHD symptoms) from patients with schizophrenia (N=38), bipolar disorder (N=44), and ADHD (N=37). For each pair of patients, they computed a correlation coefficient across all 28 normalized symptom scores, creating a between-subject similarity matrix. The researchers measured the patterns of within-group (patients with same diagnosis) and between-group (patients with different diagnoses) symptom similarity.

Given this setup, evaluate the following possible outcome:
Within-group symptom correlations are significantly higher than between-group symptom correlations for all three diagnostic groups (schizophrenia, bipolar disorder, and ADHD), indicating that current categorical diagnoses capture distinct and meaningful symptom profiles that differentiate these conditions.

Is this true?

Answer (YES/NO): NO